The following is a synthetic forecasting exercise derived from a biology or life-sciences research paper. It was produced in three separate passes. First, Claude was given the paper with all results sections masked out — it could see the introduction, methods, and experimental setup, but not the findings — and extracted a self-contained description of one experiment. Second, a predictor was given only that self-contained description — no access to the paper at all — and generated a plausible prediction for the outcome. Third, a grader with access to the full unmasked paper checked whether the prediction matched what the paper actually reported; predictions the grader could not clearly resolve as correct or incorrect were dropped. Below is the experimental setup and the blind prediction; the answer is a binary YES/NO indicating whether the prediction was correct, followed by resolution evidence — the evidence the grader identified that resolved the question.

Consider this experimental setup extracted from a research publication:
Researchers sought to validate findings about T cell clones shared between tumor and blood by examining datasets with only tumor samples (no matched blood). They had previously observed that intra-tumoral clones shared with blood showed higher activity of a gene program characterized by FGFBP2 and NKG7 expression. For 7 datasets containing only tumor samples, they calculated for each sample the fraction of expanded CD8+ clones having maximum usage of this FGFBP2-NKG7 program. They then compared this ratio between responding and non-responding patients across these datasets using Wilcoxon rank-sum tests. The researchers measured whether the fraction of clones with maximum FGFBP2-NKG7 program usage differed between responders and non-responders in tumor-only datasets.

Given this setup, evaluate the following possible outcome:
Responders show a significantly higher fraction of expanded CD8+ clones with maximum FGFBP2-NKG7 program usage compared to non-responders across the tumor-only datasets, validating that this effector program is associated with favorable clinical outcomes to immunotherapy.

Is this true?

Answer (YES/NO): NO